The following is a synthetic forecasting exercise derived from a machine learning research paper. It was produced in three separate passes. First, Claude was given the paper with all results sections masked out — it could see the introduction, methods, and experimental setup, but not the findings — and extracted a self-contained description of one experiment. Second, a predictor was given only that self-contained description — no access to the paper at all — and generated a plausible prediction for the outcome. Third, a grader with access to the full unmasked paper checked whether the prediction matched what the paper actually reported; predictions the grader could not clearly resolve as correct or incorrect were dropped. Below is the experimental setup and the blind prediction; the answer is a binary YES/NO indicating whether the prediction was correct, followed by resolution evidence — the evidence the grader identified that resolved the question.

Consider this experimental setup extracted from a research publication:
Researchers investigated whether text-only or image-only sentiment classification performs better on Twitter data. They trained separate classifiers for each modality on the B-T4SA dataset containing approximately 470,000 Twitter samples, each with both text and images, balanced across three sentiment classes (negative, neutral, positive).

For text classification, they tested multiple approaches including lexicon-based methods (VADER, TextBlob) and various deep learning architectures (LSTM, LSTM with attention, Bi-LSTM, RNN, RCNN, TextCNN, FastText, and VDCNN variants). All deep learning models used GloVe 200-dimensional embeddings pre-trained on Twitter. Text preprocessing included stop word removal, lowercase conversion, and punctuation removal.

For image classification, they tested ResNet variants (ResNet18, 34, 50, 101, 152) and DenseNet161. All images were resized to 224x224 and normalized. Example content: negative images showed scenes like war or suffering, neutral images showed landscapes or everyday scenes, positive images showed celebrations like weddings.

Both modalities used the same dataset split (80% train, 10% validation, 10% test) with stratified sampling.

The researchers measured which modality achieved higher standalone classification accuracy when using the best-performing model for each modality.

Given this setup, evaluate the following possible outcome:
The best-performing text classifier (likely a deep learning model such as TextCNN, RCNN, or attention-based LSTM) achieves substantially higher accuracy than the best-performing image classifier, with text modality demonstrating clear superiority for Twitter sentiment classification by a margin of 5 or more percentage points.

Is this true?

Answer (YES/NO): YES